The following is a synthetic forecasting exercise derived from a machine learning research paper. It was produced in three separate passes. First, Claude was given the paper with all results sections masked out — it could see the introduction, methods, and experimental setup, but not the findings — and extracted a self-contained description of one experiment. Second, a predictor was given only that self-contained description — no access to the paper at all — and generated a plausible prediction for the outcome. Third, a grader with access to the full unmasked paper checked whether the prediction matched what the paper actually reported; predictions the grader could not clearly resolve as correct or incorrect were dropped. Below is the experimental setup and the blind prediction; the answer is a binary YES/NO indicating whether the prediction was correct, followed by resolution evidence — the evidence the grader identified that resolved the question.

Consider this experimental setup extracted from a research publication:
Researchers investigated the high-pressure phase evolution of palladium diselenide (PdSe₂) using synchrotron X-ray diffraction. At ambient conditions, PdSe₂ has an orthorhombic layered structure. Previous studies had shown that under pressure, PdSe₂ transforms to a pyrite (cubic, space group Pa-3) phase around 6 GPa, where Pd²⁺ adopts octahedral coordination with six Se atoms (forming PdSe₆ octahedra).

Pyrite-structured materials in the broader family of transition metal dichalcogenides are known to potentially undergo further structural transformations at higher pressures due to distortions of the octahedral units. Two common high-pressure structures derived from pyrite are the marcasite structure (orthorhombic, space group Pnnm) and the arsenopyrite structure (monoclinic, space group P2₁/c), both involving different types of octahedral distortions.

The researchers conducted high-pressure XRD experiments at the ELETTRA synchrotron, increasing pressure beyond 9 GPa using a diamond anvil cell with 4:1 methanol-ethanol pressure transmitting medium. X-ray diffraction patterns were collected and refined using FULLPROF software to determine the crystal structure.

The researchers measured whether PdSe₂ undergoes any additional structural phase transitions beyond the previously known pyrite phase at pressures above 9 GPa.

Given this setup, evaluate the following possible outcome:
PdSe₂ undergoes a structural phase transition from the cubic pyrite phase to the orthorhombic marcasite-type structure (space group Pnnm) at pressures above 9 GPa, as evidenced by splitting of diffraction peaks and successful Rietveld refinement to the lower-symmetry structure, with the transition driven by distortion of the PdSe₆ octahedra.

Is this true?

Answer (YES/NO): NO